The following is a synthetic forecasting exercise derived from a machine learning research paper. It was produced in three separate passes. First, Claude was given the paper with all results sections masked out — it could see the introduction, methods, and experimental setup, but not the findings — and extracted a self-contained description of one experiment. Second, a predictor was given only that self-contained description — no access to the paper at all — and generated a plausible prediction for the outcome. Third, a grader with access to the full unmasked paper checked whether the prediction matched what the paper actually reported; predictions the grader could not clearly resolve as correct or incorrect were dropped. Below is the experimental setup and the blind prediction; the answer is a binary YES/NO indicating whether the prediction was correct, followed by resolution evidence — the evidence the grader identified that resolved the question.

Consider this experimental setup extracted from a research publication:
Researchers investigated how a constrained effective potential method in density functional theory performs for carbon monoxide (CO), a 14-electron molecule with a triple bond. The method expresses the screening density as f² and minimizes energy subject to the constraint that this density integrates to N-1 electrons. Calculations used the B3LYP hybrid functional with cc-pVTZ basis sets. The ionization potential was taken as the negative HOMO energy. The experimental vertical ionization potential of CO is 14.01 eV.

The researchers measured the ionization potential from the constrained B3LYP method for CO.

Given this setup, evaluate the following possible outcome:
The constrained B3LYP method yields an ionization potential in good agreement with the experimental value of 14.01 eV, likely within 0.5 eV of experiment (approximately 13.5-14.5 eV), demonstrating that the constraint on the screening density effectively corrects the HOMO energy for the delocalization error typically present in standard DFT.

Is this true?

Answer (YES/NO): NO